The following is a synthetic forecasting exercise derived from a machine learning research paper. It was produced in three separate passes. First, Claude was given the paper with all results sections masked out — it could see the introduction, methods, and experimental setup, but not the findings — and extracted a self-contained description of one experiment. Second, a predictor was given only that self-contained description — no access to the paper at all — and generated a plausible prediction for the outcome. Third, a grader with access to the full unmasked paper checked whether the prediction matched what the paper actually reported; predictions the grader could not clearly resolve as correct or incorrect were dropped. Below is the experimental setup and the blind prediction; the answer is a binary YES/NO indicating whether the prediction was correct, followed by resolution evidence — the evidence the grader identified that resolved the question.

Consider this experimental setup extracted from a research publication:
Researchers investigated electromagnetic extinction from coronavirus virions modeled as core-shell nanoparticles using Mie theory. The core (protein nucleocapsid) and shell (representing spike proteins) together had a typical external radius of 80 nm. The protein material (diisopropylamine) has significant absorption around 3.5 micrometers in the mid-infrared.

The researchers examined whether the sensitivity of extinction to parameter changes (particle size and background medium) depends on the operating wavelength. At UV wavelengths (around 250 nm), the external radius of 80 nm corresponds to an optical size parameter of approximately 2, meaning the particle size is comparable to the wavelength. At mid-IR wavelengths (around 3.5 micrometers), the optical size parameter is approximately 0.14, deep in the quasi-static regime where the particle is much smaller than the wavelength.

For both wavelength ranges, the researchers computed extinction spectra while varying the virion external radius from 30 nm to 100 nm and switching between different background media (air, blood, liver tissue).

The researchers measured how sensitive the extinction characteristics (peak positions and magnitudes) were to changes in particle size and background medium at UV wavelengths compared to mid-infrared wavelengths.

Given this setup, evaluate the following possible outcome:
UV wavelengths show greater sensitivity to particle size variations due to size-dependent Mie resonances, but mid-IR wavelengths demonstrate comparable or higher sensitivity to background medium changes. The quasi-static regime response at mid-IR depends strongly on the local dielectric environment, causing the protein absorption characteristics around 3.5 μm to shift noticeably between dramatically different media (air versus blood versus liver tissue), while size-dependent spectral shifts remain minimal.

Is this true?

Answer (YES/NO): NO